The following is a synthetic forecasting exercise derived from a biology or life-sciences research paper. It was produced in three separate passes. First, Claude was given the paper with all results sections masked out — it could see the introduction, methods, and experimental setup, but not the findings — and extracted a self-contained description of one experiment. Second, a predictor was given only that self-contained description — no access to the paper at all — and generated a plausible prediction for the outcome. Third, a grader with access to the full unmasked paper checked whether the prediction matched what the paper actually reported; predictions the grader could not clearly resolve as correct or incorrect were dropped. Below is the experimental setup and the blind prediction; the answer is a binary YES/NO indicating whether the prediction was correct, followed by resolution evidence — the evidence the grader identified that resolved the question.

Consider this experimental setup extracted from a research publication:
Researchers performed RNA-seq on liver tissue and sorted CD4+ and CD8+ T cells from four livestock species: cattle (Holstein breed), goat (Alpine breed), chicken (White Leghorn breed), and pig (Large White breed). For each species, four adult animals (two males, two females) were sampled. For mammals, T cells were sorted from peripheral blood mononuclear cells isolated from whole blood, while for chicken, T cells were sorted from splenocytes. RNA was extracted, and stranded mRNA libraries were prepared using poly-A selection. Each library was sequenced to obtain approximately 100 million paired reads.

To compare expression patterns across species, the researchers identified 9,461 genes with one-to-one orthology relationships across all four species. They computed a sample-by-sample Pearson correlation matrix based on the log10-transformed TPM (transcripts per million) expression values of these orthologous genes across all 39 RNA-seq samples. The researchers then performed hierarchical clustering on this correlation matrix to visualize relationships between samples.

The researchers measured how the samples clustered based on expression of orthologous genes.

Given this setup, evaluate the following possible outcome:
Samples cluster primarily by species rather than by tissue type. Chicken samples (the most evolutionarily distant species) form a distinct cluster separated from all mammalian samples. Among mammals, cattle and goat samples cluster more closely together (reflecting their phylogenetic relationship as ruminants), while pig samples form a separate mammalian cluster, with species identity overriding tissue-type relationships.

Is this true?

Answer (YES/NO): NO